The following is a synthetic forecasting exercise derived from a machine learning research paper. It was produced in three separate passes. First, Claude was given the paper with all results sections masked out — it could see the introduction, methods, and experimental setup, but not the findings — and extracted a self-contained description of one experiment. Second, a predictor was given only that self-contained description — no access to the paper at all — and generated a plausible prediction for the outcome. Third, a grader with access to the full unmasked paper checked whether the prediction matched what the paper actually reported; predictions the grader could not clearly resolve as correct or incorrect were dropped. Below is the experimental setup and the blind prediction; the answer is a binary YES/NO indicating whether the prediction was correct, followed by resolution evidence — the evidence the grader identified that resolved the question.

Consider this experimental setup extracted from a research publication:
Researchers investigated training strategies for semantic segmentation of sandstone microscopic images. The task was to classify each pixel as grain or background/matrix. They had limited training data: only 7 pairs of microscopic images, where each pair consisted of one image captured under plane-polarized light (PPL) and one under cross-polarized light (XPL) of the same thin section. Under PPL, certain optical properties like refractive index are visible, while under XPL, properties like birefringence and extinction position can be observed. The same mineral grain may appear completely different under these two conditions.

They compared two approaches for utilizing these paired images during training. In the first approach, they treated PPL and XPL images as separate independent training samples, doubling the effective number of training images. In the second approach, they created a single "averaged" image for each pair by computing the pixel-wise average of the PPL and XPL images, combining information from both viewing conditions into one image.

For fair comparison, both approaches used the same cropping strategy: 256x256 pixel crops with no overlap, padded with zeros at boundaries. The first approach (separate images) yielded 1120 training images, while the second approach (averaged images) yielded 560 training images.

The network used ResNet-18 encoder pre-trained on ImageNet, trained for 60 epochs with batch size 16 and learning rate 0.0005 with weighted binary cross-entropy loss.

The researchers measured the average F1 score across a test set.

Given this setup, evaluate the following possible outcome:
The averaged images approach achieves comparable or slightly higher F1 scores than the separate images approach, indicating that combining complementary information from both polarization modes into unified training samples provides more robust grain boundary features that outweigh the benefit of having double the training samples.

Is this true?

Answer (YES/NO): YES